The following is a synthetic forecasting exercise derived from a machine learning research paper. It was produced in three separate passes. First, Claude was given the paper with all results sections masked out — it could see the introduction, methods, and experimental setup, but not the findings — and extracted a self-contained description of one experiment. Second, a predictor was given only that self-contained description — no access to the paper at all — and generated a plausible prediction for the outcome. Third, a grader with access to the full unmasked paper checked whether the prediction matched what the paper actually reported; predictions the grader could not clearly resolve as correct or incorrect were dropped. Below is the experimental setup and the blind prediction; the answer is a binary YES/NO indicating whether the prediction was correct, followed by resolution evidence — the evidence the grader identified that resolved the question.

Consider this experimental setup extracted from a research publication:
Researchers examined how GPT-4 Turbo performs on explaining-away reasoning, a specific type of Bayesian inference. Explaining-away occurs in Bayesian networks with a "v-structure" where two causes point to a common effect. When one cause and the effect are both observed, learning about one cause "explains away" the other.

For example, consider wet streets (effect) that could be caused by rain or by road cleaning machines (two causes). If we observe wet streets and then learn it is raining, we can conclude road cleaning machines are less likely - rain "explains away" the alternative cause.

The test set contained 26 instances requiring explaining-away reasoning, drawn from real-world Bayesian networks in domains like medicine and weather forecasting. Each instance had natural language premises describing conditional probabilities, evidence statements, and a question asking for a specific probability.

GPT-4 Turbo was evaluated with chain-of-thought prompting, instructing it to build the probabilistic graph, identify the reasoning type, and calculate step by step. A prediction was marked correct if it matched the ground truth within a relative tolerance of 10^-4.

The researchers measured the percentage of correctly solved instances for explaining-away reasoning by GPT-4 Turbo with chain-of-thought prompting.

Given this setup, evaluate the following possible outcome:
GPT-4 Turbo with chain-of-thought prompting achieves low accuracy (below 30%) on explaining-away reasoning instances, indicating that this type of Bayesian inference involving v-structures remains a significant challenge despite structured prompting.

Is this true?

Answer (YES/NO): YES